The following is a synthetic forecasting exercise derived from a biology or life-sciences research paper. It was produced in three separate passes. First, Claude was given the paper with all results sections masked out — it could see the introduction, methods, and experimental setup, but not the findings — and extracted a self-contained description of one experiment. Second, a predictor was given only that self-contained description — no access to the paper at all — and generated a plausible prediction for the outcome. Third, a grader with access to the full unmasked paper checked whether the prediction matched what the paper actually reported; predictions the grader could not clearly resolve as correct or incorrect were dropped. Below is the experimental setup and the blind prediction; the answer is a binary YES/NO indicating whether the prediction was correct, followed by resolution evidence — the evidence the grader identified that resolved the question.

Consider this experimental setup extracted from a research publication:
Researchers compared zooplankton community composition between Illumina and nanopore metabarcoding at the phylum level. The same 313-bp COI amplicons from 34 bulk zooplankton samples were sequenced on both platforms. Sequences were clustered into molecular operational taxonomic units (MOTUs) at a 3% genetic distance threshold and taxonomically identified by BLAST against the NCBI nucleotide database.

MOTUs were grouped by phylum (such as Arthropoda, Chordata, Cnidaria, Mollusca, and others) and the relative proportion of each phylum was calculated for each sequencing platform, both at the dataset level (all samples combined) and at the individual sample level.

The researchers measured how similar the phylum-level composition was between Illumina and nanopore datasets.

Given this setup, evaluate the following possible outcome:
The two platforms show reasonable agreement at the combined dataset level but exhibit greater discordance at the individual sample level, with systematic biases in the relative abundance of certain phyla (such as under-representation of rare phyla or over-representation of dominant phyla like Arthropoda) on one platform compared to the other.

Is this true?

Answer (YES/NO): NO